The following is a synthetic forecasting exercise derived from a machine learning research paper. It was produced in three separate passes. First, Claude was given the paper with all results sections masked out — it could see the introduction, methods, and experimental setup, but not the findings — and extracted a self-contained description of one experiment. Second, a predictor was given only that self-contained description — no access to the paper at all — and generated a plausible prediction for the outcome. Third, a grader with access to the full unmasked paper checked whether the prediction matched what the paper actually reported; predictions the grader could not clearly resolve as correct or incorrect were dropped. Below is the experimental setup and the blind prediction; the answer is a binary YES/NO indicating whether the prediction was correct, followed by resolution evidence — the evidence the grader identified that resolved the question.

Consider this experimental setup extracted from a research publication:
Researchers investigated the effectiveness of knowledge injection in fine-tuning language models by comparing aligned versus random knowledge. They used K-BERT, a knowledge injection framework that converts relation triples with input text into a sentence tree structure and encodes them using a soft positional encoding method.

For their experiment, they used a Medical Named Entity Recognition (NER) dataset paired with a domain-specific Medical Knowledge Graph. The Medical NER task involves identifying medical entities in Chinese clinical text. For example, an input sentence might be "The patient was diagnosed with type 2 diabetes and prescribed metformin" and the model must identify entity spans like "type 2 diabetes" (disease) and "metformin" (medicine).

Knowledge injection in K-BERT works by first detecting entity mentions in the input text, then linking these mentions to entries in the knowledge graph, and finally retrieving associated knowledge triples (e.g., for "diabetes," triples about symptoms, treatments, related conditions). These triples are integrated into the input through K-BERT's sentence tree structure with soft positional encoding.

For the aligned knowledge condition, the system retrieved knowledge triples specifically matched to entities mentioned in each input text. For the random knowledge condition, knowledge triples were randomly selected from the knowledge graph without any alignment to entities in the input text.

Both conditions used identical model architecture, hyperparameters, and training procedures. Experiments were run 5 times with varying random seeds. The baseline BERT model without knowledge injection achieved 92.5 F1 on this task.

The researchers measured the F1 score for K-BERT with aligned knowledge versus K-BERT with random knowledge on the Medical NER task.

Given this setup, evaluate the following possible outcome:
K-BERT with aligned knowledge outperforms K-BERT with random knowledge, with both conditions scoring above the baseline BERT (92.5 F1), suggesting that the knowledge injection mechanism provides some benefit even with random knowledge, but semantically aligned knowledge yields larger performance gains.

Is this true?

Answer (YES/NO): NO